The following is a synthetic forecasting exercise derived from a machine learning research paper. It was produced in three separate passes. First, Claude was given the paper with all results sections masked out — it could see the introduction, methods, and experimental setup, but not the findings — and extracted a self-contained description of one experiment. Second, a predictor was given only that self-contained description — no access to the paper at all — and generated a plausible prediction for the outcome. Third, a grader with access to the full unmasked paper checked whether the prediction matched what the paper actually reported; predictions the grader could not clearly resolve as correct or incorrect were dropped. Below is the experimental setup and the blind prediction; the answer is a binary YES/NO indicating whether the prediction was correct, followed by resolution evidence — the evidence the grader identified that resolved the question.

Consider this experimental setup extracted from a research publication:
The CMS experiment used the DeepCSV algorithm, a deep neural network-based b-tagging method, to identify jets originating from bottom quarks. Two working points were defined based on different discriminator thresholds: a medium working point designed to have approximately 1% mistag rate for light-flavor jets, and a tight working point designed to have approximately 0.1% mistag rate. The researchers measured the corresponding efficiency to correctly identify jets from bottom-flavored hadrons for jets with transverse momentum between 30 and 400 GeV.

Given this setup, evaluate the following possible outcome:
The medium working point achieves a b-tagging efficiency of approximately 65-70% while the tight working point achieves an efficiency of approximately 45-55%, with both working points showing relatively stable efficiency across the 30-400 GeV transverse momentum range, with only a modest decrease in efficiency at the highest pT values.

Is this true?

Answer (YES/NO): NO